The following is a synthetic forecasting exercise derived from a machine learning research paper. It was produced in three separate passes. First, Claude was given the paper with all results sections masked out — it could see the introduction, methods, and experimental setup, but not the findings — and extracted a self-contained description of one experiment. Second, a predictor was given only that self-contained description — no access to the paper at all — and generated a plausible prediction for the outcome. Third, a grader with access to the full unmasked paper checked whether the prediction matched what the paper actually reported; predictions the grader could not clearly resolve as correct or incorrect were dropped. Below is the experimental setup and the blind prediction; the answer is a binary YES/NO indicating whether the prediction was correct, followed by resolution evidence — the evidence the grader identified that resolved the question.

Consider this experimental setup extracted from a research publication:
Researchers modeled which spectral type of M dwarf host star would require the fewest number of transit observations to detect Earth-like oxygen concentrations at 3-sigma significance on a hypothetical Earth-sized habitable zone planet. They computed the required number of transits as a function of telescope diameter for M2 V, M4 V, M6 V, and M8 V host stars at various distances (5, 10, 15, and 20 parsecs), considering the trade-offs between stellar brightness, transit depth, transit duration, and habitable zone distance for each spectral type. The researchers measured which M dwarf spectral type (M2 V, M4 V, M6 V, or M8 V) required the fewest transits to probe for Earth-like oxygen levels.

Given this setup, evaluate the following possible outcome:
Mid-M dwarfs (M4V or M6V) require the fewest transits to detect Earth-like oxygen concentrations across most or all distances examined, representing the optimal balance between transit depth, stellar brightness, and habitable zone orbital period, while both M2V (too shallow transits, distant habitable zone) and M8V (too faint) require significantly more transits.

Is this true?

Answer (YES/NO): YES